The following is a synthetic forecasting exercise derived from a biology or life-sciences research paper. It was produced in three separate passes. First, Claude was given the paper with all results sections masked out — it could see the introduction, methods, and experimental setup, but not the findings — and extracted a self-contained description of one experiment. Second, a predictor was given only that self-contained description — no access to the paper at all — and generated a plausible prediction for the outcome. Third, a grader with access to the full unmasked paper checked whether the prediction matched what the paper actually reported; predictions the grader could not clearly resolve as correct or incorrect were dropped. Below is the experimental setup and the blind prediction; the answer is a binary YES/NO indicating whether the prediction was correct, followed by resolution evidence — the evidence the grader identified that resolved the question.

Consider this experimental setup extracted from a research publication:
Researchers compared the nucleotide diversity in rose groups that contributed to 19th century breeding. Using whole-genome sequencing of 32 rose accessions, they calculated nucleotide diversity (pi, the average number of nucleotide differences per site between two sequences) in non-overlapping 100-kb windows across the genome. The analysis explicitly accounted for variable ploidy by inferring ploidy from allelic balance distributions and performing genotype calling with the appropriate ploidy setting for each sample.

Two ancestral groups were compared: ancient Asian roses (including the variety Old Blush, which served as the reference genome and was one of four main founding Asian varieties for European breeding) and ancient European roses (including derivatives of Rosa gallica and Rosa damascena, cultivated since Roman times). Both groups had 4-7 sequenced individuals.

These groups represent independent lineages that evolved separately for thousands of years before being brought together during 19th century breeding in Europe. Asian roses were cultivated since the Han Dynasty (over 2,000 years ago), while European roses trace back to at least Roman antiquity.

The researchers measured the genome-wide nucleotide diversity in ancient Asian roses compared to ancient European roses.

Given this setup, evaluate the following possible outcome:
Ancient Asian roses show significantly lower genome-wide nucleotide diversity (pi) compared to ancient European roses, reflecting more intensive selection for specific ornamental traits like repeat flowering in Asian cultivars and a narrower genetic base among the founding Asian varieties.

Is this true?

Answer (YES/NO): YES